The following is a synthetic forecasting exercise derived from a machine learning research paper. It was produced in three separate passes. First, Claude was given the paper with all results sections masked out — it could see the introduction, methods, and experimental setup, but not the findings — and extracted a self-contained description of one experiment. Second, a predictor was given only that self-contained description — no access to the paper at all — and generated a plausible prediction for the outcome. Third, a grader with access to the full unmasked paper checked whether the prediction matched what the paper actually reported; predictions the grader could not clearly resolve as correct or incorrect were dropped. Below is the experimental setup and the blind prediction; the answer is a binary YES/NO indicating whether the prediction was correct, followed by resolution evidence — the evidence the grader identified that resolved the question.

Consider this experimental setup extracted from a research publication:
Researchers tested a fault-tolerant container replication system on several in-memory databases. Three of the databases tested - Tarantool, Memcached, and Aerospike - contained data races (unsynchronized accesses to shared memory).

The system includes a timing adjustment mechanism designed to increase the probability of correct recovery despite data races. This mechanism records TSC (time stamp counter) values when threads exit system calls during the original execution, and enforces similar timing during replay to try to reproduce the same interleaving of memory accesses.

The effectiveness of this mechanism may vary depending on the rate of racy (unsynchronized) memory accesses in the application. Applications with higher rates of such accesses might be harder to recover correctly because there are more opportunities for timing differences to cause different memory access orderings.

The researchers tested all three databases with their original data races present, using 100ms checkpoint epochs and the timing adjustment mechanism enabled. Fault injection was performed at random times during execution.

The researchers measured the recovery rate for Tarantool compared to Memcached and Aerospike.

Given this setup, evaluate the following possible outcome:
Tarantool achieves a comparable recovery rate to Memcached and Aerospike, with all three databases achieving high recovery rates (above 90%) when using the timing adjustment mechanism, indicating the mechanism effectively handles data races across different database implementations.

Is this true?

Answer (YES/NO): NO